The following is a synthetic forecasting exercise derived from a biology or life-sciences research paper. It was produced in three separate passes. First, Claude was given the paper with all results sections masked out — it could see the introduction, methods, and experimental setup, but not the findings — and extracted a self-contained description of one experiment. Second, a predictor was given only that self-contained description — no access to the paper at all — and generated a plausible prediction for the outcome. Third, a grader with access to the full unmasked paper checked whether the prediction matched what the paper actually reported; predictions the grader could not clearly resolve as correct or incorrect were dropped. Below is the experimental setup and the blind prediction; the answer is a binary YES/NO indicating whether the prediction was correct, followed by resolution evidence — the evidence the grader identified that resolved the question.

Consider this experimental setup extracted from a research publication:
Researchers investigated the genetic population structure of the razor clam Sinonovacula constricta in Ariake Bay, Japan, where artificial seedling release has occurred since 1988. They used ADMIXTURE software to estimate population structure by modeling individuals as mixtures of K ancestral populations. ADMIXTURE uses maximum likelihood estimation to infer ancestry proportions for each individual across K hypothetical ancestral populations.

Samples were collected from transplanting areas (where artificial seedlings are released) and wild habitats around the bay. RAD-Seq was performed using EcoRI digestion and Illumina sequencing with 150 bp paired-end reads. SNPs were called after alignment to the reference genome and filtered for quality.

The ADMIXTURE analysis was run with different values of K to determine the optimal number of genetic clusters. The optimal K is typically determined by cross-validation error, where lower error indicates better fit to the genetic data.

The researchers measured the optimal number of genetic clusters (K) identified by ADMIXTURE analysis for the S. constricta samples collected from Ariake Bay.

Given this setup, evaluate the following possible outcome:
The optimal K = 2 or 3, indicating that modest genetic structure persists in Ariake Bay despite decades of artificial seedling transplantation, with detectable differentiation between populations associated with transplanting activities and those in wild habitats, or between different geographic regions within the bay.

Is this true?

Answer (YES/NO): YES